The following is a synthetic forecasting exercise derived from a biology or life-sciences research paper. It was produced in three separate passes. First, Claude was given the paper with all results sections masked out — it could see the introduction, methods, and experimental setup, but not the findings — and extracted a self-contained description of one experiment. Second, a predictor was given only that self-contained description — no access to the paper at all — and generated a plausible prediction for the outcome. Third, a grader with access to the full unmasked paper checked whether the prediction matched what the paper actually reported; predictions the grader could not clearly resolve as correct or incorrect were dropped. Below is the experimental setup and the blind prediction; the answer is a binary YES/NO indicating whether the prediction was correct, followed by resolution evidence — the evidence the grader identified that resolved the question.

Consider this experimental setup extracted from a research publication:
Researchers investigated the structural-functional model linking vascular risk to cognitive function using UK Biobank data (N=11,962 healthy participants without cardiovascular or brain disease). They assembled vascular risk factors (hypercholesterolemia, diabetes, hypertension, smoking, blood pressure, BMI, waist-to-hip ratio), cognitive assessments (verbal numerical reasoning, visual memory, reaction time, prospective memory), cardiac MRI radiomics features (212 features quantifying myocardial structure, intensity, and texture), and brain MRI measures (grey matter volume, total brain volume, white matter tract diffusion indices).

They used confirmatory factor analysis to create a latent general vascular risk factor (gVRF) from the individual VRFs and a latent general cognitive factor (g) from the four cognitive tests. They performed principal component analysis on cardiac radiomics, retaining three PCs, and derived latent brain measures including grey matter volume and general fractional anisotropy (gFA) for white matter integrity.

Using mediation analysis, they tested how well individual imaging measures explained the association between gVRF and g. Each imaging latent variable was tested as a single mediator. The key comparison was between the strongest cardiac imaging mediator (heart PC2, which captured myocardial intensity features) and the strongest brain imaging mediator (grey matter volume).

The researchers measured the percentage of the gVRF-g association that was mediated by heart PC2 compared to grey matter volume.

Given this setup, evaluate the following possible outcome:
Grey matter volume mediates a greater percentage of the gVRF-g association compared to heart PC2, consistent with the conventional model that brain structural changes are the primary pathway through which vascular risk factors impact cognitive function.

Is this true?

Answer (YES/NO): NO